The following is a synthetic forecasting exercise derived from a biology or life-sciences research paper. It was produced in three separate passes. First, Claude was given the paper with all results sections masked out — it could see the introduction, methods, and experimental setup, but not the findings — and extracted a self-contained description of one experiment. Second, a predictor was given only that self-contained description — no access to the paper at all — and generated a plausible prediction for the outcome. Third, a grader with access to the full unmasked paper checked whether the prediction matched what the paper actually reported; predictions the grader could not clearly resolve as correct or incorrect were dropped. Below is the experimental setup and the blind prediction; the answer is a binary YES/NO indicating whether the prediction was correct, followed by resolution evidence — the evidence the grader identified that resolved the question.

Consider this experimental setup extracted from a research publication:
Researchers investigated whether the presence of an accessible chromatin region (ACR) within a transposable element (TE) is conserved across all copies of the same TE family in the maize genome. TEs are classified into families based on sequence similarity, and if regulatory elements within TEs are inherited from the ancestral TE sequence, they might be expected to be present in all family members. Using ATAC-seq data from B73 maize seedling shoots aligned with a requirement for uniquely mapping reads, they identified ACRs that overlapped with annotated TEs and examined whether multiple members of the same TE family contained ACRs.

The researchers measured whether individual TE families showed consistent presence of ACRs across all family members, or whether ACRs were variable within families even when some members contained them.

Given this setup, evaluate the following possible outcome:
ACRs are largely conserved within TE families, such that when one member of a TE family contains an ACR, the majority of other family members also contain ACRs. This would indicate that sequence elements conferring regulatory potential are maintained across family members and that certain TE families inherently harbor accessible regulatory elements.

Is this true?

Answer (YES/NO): NO